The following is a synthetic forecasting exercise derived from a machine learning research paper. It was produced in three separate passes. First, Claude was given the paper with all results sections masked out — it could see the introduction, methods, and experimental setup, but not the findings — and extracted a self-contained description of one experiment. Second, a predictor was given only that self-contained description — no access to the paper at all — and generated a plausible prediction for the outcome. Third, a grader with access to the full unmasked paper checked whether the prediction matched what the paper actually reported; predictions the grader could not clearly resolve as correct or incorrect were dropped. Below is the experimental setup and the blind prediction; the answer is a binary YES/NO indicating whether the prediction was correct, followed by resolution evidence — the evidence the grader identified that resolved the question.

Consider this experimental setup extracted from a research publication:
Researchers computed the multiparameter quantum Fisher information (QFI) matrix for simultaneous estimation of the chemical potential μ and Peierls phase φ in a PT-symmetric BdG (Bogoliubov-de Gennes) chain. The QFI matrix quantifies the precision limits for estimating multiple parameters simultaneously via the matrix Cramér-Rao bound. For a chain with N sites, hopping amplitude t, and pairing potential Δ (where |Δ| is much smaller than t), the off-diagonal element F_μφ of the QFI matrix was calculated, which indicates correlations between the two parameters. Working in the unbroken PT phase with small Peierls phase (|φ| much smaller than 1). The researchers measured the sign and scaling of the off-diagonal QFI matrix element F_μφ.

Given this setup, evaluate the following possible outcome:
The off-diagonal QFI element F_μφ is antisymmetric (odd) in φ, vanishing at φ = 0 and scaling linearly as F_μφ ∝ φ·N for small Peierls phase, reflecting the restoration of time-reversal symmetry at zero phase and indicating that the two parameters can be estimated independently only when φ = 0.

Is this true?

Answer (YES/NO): NO